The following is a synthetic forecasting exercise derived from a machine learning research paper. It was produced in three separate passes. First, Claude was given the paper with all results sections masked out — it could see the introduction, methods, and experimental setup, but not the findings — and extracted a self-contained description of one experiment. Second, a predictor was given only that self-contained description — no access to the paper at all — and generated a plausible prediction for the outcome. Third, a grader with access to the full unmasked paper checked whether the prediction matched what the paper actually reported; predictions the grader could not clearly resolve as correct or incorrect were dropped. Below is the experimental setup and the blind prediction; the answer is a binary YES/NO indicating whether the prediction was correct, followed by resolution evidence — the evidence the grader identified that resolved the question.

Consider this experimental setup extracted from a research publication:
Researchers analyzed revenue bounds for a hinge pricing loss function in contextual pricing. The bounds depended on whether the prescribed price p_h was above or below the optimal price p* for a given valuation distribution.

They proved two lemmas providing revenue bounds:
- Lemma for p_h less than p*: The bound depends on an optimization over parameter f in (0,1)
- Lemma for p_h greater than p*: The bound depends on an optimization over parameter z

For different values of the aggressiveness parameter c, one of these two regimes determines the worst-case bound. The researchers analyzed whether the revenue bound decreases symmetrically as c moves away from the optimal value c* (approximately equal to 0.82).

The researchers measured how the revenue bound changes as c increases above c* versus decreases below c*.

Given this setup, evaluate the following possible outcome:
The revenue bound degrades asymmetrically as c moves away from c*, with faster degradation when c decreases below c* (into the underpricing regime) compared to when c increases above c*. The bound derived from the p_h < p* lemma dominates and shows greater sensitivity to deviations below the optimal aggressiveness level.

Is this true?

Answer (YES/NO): NO